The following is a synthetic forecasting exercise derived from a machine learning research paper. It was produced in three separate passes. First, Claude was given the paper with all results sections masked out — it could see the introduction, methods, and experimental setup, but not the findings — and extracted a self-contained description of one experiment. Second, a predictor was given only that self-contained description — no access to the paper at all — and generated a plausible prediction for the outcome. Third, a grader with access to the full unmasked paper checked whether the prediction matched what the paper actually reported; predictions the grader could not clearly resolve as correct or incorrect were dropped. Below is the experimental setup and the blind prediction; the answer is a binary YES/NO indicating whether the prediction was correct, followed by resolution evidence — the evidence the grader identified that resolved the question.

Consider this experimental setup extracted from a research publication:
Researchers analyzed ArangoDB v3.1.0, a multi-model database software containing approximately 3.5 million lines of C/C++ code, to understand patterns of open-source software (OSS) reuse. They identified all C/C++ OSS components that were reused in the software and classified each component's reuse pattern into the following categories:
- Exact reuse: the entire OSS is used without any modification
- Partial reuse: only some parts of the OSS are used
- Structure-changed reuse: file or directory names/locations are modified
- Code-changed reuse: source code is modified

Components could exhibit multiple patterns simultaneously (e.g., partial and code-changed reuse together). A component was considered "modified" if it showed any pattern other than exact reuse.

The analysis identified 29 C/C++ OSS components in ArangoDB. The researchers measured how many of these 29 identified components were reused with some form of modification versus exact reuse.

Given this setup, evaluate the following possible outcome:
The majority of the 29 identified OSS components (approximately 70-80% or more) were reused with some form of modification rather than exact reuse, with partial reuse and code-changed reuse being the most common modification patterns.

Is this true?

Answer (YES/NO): YES